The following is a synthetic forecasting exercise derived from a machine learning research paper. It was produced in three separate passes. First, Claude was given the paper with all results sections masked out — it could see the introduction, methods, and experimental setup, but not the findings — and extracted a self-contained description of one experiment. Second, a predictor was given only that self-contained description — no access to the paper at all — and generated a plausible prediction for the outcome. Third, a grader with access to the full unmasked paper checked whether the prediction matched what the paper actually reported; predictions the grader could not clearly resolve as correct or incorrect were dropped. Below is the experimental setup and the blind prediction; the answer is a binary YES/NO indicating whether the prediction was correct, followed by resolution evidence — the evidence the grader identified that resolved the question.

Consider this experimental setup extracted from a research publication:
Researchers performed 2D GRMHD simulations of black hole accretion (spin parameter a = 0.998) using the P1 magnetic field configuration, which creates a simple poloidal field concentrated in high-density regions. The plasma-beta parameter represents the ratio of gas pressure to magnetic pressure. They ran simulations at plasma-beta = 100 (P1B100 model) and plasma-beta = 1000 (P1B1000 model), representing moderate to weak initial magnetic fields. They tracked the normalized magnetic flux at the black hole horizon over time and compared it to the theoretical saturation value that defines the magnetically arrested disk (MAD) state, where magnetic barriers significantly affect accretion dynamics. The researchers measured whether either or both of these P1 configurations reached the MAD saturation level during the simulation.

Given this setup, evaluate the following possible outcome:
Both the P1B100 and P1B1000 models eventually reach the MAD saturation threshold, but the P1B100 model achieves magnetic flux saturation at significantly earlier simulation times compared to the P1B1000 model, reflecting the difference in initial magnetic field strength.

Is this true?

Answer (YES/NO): NO